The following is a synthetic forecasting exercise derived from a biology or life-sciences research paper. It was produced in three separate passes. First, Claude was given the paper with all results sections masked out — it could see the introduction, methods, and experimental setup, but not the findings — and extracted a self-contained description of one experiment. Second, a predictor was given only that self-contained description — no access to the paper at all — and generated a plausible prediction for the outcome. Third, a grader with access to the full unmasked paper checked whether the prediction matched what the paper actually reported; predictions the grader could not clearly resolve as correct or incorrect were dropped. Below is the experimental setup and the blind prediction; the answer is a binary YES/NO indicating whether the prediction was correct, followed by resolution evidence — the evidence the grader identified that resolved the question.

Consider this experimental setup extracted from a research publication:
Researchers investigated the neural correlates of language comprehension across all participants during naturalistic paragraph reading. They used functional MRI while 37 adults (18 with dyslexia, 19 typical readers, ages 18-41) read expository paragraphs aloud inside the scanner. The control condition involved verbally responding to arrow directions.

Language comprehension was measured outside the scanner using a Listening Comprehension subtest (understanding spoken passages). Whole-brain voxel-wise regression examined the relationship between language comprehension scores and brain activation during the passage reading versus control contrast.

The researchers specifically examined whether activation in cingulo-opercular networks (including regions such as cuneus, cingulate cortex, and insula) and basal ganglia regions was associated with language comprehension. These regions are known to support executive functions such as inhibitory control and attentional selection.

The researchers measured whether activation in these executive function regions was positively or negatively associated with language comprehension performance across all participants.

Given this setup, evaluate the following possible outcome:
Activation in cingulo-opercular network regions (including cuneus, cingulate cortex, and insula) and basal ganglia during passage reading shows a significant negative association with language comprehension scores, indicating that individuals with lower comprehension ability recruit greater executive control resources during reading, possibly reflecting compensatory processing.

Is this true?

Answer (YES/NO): YES